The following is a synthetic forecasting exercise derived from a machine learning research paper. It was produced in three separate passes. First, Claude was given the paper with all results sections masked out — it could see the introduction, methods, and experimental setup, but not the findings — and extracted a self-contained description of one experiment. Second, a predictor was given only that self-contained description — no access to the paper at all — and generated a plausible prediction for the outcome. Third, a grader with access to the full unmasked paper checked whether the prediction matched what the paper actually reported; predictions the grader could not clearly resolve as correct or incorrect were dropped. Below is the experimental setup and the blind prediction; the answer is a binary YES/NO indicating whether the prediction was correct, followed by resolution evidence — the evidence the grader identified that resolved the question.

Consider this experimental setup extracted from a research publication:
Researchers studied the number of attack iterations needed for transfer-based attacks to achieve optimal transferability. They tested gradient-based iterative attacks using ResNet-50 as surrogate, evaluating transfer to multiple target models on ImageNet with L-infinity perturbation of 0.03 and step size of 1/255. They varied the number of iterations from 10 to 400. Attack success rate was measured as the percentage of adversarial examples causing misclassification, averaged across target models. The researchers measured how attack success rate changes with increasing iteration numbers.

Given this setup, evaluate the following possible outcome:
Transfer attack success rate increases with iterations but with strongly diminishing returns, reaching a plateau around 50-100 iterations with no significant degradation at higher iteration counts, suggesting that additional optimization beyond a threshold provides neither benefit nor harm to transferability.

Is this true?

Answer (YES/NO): NO